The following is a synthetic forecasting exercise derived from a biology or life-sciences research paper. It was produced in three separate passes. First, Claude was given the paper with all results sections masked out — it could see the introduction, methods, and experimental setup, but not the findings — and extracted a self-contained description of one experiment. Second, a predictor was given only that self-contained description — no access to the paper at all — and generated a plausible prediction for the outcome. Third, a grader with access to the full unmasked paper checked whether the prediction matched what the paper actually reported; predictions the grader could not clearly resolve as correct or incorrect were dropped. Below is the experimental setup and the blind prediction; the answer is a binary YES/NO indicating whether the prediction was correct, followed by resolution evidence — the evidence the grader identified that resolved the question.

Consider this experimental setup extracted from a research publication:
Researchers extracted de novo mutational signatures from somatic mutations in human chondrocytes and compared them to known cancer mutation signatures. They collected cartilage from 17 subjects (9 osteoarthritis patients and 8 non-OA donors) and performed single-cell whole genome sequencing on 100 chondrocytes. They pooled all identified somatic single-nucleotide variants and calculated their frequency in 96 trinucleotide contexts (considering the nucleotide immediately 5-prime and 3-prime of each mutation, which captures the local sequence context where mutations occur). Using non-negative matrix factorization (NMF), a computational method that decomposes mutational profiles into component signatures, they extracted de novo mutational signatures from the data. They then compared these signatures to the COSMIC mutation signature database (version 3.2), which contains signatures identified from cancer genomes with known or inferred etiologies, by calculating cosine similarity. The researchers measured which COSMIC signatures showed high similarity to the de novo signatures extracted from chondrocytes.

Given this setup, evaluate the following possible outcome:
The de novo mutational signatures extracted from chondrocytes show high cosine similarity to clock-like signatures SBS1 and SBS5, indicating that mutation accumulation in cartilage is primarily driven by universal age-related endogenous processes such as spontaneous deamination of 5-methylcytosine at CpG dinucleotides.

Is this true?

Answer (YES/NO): NO